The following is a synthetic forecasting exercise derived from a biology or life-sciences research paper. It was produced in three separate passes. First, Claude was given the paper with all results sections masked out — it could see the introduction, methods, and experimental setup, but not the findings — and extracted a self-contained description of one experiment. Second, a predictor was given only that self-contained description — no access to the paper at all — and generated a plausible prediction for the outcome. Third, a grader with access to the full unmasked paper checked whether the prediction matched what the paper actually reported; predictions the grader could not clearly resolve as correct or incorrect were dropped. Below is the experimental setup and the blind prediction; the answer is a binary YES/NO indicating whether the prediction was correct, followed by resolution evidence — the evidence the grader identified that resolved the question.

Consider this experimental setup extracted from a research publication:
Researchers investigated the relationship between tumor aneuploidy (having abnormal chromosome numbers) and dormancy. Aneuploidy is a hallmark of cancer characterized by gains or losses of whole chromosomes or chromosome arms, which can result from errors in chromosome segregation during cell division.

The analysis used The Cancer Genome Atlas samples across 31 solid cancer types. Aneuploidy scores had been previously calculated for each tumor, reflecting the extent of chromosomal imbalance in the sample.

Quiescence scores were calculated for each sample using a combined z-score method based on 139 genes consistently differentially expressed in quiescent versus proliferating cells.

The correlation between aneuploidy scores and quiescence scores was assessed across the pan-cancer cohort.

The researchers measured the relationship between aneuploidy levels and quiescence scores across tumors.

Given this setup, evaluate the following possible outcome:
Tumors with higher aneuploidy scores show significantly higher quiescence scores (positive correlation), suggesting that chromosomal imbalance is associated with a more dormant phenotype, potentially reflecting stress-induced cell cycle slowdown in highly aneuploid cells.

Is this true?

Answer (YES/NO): NO